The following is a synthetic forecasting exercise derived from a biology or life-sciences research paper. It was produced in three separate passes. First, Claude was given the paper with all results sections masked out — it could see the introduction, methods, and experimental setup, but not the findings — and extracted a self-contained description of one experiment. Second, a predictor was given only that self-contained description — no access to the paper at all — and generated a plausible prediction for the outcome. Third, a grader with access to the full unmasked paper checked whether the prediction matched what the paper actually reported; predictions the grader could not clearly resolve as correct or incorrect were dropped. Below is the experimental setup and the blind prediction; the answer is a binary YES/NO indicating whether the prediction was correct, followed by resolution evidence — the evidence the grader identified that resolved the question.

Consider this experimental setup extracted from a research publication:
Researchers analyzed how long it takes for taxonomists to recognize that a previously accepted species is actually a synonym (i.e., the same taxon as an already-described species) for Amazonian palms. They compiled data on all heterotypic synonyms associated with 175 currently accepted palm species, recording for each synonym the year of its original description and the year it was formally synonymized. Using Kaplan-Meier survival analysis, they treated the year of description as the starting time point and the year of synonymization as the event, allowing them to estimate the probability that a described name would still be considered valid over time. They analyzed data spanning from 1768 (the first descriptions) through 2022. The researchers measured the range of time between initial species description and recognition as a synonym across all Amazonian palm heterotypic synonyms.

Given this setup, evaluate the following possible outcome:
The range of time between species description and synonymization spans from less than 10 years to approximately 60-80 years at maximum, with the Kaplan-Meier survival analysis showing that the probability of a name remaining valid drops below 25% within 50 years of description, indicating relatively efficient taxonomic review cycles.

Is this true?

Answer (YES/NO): NO